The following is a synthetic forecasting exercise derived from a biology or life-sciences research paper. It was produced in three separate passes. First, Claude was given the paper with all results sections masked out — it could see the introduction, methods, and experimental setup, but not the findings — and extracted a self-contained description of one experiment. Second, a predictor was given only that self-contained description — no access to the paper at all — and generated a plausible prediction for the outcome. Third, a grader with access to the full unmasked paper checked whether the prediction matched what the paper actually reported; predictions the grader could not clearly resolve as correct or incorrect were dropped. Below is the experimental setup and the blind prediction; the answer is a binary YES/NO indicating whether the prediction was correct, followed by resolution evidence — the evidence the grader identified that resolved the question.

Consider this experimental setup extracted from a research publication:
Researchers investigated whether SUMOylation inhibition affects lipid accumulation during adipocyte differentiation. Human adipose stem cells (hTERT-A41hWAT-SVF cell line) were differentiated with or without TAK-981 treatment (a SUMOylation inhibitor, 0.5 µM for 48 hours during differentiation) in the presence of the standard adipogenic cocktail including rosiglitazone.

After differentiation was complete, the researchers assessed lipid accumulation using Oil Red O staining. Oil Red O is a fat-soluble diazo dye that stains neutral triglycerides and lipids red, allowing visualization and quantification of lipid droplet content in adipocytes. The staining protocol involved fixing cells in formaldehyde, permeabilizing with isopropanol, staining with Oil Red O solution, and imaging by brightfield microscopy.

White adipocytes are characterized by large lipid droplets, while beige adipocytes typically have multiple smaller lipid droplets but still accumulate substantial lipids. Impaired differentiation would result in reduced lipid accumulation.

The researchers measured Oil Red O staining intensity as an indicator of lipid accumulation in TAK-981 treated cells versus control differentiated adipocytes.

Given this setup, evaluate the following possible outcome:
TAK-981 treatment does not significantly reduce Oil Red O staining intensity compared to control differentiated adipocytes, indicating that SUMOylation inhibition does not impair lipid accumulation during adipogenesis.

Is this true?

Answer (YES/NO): YES